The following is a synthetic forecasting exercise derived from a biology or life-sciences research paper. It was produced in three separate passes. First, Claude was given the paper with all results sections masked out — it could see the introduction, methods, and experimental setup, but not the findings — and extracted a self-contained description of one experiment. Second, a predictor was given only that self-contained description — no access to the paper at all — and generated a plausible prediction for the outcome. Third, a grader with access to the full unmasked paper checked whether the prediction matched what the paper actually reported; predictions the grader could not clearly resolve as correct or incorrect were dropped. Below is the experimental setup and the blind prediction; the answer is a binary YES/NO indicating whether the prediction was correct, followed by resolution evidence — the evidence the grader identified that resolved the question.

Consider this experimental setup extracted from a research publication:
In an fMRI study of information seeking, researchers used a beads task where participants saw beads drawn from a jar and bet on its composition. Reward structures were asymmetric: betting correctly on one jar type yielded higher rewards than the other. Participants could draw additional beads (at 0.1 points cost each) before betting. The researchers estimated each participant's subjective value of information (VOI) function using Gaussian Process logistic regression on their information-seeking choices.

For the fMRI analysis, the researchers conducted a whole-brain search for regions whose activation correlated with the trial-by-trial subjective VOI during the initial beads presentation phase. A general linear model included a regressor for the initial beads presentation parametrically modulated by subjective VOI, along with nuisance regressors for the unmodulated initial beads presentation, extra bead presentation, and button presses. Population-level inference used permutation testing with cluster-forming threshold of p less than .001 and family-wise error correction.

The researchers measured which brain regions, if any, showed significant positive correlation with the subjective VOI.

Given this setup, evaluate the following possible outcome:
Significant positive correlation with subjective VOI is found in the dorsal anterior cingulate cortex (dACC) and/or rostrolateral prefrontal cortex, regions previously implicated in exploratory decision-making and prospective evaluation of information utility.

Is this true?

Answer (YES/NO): NO